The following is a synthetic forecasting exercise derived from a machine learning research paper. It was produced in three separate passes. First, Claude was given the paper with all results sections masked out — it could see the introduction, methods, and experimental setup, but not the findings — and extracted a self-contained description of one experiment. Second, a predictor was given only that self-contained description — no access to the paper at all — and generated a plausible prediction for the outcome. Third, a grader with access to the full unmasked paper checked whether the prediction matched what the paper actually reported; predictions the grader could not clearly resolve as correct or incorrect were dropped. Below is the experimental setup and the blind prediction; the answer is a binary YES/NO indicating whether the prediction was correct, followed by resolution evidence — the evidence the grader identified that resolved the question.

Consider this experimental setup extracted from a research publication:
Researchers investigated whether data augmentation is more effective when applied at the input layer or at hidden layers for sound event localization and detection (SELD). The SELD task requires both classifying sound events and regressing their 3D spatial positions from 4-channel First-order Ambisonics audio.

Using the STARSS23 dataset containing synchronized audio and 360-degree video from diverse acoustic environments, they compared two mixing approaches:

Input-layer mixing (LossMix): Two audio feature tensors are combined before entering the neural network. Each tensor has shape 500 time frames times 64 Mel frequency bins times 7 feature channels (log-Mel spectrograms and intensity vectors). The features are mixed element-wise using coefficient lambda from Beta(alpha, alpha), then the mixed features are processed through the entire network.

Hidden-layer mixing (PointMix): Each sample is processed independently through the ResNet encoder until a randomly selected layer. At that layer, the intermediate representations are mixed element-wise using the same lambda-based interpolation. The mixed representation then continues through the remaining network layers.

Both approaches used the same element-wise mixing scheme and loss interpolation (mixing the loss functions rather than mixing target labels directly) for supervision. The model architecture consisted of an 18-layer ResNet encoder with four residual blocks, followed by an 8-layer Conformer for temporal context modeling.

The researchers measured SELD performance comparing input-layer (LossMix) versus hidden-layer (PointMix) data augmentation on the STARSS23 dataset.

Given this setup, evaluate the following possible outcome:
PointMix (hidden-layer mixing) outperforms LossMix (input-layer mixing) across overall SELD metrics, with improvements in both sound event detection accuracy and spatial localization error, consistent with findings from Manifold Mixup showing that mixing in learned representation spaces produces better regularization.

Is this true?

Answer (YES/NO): YES